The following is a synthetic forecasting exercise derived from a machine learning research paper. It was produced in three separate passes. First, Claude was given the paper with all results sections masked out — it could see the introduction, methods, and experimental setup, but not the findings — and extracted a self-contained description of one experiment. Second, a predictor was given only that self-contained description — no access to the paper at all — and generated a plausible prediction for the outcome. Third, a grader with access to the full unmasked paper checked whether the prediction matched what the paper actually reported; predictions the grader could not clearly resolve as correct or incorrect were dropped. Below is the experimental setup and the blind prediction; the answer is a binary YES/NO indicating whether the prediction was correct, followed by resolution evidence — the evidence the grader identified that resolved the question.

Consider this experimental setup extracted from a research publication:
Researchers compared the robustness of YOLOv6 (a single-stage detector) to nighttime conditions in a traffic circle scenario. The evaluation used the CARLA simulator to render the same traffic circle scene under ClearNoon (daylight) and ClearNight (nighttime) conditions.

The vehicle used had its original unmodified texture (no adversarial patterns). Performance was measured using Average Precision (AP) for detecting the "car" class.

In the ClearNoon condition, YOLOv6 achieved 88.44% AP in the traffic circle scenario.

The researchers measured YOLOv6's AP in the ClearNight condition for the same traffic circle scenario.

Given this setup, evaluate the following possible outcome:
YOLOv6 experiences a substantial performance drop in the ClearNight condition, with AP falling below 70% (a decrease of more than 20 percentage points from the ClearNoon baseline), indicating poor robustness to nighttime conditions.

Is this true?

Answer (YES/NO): NO